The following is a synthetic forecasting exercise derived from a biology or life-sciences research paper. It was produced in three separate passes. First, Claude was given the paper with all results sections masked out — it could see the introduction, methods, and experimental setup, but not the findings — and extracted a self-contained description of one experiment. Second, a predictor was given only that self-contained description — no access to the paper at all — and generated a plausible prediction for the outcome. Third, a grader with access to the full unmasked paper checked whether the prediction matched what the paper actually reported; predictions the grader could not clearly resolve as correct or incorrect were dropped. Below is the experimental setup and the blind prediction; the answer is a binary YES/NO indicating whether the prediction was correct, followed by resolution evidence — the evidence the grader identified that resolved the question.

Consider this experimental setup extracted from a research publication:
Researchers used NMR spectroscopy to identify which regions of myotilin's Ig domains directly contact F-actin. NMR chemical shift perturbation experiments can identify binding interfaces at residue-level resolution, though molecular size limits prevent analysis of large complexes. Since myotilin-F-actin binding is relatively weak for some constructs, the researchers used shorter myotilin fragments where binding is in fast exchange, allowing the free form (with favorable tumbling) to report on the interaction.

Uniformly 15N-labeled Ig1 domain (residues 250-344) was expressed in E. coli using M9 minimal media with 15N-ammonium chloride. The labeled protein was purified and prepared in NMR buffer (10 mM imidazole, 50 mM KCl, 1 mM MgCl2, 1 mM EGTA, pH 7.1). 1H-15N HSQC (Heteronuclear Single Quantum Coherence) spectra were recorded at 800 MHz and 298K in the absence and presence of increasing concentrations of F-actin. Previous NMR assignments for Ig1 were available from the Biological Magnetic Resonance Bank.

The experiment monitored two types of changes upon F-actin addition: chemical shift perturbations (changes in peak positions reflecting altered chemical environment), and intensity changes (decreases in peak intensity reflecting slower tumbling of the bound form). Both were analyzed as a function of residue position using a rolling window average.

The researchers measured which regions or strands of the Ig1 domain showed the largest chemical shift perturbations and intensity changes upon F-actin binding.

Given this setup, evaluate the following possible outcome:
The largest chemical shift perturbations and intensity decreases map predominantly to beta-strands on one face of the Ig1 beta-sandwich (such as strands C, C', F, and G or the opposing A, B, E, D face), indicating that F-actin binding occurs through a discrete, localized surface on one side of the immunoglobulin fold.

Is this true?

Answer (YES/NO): YES